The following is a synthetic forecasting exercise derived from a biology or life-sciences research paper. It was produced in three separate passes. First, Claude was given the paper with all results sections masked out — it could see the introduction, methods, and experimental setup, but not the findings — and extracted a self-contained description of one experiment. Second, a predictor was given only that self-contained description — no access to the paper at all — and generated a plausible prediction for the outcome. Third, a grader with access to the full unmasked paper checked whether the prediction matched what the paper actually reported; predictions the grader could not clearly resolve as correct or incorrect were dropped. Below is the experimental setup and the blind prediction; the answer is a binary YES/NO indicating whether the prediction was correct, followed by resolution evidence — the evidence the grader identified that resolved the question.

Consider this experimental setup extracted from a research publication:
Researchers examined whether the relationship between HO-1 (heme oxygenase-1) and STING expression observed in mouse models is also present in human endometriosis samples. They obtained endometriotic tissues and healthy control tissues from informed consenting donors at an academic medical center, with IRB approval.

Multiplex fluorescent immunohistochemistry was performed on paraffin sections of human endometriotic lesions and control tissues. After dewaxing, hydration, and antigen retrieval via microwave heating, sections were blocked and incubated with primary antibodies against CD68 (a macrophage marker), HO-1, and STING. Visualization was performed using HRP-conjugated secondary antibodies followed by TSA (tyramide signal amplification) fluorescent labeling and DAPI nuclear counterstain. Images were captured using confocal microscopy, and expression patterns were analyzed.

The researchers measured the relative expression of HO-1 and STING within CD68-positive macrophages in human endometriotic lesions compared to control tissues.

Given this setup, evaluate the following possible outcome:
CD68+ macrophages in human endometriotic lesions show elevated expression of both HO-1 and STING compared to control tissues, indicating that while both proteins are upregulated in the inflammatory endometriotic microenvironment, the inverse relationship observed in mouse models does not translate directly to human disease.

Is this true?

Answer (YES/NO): NO